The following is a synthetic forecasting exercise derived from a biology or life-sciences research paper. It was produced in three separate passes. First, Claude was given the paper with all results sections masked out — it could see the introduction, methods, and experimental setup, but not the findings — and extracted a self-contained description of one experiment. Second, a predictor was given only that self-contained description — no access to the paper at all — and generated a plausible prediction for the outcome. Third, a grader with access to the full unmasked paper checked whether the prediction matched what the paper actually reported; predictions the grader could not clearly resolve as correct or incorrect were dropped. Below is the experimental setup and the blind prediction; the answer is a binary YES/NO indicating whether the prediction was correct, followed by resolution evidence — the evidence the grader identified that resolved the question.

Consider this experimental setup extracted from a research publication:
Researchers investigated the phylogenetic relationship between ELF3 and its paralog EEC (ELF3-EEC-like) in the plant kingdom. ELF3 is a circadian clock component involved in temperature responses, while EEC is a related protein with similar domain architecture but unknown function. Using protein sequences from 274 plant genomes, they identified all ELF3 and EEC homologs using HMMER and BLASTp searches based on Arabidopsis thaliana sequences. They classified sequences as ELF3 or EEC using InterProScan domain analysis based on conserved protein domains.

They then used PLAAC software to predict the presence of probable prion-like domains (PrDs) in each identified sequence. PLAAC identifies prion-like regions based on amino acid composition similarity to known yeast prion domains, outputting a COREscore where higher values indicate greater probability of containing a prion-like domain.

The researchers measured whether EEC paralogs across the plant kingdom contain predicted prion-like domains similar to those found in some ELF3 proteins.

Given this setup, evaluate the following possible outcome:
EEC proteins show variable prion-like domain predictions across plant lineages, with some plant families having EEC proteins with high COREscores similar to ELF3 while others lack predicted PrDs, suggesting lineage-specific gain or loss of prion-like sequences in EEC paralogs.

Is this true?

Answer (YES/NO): NO